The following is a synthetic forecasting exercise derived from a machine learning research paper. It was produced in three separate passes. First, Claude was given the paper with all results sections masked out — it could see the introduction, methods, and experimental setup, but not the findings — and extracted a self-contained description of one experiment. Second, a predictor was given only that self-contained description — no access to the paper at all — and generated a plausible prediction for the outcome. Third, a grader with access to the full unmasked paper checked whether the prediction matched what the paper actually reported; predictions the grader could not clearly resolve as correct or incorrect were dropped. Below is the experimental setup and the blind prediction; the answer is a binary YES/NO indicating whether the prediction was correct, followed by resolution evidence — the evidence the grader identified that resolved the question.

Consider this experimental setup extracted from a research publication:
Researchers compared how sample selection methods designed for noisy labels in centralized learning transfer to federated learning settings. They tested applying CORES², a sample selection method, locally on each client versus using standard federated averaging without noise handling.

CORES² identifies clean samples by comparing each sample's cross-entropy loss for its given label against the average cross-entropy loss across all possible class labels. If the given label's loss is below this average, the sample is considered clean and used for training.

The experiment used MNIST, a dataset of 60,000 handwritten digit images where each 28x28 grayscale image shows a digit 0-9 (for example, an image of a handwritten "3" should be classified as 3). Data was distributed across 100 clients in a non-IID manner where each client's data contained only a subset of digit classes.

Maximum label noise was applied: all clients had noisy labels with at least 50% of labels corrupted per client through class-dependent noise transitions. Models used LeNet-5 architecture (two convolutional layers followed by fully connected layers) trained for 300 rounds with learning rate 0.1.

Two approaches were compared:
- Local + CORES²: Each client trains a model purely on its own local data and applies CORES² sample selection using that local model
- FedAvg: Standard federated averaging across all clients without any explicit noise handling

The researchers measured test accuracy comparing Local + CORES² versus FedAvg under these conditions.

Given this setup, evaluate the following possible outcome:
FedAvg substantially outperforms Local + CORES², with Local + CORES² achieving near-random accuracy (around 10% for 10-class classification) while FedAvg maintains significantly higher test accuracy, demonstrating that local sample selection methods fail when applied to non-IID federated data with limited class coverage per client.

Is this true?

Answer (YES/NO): NO